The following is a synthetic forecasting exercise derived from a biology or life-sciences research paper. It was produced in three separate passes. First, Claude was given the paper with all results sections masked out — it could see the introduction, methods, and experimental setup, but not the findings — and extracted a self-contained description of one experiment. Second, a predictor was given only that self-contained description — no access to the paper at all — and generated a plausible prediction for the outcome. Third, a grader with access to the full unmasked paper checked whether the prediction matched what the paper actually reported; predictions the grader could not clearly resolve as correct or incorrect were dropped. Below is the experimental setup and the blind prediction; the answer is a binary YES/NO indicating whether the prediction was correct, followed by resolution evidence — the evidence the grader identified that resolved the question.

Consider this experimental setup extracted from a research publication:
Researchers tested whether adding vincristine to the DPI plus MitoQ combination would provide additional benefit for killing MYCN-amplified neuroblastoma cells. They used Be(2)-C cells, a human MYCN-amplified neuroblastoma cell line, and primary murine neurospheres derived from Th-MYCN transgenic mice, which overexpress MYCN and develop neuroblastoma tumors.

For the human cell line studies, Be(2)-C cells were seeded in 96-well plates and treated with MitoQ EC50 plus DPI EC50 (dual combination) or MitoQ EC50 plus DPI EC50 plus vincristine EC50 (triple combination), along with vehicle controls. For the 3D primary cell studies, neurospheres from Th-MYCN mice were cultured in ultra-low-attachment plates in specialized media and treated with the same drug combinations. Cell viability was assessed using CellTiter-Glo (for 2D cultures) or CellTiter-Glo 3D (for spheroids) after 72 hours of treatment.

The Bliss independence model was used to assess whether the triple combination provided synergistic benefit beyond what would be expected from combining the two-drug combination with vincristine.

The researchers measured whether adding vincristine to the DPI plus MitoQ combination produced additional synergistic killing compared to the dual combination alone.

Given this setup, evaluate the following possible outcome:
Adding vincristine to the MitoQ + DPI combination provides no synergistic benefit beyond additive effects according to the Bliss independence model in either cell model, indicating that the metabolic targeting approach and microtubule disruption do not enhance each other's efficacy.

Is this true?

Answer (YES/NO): NO